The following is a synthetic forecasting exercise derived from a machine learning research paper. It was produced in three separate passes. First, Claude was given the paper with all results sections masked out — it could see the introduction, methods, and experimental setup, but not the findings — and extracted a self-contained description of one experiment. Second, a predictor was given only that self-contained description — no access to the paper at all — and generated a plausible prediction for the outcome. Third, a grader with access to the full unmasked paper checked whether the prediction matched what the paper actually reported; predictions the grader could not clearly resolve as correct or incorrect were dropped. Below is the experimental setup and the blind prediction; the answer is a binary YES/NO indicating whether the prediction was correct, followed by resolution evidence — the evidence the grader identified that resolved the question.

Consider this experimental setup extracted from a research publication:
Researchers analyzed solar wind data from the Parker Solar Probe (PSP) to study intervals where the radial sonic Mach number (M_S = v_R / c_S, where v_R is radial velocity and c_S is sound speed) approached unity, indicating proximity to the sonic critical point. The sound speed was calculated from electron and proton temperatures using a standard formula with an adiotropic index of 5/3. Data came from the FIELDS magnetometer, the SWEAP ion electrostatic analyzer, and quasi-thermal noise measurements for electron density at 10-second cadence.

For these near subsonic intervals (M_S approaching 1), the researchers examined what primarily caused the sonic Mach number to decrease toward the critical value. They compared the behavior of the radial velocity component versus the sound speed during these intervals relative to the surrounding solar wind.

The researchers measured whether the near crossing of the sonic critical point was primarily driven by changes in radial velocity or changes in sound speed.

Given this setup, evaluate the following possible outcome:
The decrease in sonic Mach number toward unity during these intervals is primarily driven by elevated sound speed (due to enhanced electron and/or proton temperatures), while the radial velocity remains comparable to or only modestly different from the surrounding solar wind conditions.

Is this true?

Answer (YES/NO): NO